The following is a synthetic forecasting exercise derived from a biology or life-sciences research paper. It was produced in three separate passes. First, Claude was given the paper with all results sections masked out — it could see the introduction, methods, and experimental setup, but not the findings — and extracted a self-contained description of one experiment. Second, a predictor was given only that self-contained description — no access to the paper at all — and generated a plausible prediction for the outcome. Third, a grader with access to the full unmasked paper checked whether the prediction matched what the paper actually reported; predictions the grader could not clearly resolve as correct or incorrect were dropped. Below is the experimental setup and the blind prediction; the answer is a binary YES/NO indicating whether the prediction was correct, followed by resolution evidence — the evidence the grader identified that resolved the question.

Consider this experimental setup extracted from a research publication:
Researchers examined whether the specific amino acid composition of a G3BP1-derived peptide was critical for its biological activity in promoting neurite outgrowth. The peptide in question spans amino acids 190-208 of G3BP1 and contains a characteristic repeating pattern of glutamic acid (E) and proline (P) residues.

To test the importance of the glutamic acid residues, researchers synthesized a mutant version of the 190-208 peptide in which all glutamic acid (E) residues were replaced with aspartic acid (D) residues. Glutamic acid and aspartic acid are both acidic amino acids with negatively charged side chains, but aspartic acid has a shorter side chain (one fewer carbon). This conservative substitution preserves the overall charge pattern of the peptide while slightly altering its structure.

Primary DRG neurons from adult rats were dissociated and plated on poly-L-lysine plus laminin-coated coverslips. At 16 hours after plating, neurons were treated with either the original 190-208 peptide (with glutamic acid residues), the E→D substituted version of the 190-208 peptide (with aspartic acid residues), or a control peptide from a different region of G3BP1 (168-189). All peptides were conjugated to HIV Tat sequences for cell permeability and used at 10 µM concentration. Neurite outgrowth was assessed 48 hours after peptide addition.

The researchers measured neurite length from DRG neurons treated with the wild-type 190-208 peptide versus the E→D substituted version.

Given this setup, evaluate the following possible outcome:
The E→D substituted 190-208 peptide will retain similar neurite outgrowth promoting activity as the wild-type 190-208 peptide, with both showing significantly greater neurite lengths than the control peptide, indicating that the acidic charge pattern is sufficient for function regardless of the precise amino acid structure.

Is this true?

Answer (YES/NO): YES